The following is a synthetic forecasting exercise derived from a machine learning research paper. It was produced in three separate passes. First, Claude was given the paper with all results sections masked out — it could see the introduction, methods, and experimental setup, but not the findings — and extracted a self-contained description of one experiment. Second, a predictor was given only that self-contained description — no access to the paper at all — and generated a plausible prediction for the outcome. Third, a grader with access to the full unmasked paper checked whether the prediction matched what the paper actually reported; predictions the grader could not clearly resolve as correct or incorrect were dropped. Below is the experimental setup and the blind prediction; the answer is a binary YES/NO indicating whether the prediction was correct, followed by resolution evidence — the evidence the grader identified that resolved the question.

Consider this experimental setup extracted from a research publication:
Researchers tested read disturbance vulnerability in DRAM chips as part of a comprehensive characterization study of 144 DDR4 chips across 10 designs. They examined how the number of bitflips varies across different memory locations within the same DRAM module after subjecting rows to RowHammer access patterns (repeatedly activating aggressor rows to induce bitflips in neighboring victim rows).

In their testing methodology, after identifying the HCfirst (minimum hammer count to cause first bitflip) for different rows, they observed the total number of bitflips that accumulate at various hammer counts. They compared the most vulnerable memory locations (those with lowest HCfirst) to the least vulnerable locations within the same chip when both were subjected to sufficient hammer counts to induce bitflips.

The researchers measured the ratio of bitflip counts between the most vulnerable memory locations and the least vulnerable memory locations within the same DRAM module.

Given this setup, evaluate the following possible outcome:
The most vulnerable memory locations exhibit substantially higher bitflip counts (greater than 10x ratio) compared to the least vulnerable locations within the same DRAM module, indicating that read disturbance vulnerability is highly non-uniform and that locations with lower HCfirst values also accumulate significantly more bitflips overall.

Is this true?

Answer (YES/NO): NO